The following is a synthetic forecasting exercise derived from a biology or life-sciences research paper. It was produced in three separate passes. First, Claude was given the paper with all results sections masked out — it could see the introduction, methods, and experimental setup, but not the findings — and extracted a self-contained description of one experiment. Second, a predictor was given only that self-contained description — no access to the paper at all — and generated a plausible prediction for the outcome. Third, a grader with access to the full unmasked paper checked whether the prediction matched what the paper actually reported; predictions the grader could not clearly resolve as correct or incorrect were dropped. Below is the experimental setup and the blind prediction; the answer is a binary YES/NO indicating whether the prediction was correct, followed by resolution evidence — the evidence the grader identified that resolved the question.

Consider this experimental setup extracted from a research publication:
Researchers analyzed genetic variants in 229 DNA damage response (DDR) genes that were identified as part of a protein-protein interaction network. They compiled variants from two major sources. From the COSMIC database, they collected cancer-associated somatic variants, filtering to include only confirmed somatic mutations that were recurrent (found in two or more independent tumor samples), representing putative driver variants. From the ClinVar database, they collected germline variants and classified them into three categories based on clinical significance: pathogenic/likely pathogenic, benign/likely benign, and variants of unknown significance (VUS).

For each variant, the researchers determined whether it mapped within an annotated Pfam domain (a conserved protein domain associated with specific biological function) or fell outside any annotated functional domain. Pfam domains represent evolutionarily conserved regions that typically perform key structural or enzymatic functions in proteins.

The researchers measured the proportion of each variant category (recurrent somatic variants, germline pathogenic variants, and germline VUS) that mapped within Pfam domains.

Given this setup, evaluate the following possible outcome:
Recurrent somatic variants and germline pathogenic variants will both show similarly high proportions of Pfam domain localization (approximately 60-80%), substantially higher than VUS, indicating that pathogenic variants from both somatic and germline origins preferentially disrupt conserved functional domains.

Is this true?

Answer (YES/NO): NO